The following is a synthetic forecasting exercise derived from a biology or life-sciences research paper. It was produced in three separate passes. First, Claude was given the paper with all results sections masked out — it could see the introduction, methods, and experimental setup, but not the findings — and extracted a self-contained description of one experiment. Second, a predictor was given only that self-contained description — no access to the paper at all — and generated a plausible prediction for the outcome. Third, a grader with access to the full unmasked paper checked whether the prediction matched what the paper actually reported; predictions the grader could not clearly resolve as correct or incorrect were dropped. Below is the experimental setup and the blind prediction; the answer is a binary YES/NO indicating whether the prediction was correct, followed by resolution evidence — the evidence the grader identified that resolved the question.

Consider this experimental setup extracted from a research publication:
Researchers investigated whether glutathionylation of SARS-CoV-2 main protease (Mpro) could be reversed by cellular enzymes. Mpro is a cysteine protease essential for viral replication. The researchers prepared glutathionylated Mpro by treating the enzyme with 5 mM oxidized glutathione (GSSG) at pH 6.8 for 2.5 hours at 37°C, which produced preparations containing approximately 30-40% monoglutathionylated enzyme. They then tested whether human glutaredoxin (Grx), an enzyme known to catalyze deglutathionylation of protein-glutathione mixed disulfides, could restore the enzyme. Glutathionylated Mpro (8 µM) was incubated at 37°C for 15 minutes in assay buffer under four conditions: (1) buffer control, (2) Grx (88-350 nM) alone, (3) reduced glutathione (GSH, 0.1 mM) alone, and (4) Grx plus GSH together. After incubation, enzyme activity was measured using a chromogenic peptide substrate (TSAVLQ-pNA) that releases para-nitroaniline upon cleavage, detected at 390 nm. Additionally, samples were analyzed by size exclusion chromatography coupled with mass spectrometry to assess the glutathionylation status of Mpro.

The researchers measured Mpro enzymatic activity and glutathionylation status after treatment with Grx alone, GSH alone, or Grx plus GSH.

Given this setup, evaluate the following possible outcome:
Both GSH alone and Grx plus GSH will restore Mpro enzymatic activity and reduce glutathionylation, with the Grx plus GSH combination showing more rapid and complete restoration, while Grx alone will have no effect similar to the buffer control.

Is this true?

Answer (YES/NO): NO